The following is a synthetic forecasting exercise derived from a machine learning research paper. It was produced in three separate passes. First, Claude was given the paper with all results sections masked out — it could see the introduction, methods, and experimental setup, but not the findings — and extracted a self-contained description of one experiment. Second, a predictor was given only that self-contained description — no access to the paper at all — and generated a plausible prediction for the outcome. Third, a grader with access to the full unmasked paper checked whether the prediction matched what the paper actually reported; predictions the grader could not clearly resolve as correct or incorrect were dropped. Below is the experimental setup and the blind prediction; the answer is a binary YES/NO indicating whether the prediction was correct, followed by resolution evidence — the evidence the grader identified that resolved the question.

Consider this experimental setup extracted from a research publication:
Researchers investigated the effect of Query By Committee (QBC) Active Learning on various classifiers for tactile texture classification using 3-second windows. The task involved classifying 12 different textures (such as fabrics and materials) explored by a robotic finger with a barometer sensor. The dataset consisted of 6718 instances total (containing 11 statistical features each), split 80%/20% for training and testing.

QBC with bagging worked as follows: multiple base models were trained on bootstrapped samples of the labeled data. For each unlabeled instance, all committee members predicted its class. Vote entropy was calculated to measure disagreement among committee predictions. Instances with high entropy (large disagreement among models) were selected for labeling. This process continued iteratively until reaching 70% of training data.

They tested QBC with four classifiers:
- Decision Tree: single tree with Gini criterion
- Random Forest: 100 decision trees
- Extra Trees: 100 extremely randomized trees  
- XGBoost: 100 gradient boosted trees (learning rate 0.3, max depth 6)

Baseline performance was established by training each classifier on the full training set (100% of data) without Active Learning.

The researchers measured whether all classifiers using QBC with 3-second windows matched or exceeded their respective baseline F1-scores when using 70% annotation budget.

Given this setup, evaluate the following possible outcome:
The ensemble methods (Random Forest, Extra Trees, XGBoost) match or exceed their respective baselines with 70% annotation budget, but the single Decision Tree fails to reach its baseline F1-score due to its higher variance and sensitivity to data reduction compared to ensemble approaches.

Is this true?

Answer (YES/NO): NO